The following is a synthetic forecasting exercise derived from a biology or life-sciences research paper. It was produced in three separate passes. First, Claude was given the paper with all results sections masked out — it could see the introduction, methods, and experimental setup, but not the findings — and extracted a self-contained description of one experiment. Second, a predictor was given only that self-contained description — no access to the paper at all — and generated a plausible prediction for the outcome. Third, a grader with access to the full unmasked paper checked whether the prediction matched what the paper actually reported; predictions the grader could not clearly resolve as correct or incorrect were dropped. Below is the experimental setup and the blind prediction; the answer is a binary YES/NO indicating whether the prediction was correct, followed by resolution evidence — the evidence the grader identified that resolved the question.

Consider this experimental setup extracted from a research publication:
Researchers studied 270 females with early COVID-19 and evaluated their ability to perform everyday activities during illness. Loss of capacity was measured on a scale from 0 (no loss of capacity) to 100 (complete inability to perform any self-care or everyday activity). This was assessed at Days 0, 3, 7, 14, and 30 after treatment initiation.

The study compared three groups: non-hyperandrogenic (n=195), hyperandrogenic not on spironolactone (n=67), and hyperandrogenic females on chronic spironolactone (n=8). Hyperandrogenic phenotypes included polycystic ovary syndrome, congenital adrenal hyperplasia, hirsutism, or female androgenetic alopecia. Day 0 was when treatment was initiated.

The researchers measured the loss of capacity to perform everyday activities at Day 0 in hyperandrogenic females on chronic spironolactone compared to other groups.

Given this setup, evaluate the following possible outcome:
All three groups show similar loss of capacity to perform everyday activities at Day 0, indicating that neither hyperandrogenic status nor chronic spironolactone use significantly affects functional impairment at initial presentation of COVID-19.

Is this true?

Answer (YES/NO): NO